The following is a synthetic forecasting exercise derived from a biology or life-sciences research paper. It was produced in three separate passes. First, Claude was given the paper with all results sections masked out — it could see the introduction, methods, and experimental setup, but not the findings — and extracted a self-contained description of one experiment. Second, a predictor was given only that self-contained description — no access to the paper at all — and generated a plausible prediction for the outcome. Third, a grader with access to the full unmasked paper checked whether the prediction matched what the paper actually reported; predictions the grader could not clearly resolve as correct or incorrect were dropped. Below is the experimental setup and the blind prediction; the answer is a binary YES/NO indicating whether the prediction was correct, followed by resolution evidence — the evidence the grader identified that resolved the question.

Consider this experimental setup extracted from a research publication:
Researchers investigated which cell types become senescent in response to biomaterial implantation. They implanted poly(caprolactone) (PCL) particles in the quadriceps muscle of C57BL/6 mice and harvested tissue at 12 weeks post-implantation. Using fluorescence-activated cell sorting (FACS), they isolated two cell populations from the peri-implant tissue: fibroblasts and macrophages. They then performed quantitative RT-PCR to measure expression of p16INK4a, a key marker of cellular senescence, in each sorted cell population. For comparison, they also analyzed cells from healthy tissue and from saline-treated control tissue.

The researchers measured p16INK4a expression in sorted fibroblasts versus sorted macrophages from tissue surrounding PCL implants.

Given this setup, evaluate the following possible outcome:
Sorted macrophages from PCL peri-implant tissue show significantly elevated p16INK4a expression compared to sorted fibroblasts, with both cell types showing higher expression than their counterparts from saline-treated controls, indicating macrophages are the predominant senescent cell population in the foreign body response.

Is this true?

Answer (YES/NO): NO